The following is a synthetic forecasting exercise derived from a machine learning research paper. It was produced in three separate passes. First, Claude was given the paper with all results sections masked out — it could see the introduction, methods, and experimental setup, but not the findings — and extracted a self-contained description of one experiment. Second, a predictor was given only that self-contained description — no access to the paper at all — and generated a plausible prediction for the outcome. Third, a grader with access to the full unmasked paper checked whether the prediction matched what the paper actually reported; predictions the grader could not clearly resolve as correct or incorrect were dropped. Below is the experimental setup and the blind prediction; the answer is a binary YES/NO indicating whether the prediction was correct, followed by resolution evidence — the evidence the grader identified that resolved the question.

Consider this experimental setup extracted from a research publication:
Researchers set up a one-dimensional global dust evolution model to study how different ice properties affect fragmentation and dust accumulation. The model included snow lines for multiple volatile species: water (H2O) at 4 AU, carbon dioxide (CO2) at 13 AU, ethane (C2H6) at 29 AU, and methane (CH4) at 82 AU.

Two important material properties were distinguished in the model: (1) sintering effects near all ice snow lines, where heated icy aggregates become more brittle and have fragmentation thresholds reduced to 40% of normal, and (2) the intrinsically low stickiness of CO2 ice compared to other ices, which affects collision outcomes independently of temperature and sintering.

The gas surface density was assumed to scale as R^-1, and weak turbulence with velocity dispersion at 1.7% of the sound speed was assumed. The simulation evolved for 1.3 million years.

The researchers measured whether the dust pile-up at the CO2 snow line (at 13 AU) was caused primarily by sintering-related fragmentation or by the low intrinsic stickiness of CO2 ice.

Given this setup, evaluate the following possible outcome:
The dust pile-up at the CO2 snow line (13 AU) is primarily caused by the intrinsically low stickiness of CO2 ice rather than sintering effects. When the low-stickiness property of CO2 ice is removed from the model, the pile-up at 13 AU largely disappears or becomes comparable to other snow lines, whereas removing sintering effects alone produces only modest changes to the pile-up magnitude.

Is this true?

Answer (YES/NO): NO